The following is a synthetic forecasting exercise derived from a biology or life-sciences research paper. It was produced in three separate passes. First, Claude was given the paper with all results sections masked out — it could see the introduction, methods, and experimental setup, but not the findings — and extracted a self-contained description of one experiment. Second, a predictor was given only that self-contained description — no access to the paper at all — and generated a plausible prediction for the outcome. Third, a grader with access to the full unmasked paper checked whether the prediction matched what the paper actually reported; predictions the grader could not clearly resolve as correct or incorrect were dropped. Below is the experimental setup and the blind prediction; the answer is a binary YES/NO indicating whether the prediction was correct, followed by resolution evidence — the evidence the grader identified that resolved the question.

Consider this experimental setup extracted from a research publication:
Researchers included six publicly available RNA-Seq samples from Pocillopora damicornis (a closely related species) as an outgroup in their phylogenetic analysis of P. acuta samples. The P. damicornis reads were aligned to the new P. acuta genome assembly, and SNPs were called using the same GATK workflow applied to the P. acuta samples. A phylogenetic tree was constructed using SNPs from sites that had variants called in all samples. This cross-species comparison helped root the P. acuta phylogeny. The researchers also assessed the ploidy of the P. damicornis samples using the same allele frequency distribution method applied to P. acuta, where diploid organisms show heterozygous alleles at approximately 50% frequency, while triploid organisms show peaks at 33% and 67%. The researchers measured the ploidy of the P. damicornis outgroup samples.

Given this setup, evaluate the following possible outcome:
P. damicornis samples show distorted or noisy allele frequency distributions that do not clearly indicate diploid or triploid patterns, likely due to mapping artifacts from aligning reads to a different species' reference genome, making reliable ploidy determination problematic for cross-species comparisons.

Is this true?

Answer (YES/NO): NO